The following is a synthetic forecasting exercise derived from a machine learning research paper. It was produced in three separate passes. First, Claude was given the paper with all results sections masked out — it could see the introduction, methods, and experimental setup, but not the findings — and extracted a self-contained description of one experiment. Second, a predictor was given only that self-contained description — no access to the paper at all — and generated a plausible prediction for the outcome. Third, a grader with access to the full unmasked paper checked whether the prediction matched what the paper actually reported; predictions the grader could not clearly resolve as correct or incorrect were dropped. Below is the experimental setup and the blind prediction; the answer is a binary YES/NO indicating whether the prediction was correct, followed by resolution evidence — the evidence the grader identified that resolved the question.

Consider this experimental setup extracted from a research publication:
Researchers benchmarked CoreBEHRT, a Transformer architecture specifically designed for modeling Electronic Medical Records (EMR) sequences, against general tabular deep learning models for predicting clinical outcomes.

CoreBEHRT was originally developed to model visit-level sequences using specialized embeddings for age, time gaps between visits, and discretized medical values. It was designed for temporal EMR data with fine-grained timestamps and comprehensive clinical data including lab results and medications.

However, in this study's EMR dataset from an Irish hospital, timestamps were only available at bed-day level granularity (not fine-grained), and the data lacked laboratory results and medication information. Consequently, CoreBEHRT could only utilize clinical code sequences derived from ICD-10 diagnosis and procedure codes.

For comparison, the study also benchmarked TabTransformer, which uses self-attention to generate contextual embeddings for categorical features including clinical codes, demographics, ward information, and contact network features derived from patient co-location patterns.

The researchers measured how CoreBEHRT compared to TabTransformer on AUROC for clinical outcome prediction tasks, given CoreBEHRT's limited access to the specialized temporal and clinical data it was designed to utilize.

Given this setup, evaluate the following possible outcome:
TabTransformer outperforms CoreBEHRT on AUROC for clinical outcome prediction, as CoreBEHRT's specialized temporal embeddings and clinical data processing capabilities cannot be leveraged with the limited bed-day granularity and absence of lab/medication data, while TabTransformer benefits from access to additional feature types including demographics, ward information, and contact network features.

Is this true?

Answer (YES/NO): YES